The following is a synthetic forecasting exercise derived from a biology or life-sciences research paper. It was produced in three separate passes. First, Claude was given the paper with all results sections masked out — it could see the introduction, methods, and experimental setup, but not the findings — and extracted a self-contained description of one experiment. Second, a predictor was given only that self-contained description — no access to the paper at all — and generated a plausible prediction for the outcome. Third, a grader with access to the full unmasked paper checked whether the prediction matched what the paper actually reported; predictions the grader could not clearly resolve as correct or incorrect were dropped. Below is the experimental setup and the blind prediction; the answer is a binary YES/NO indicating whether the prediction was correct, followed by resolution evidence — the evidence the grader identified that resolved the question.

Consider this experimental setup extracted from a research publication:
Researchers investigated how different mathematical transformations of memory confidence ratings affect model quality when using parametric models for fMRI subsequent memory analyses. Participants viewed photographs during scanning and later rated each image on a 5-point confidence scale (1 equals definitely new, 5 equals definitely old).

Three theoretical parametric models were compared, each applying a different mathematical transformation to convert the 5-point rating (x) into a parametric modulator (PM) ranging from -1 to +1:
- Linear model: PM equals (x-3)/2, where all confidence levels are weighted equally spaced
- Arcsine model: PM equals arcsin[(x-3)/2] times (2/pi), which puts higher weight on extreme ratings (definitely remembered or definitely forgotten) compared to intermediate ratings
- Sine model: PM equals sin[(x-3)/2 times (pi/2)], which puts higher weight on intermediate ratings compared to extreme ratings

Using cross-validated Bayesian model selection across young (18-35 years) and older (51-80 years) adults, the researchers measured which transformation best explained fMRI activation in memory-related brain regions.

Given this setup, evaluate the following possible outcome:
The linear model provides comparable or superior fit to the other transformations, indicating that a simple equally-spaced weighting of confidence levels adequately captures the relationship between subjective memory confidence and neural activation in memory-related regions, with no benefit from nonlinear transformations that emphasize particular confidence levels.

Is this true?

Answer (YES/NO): NO